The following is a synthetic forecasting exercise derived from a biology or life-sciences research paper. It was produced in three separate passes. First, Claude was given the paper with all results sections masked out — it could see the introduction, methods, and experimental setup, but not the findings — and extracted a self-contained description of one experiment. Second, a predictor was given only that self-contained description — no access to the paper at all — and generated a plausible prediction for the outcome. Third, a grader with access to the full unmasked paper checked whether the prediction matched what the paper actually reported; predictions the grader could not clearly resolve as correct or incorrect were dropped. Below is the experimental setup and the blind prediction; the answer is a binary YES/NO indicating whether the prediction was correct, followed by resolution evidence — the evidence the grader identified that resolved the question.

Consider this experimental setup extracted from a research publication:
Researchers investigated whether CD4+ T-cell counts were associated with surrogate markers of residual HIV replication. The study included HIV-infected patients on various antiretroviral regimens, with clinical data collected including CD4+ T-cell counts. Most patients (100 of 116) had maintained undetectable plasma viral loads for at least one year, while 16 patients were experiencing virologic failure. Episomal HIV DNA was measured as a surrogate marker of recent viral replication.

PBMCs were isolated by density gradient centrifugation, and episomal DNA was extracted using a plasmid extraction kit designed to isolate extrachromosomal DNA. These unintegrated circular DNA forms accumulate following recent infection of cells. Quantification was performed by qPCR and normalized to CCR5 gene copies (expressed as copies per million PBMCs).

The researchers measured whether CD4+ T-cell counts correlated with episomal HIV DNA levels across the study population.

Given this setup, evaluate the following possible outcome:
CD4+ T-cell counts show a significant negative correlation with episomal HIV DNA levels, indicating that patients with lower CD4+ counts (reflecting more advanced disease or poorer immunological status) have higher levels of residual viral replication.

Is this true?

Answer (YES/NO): NO